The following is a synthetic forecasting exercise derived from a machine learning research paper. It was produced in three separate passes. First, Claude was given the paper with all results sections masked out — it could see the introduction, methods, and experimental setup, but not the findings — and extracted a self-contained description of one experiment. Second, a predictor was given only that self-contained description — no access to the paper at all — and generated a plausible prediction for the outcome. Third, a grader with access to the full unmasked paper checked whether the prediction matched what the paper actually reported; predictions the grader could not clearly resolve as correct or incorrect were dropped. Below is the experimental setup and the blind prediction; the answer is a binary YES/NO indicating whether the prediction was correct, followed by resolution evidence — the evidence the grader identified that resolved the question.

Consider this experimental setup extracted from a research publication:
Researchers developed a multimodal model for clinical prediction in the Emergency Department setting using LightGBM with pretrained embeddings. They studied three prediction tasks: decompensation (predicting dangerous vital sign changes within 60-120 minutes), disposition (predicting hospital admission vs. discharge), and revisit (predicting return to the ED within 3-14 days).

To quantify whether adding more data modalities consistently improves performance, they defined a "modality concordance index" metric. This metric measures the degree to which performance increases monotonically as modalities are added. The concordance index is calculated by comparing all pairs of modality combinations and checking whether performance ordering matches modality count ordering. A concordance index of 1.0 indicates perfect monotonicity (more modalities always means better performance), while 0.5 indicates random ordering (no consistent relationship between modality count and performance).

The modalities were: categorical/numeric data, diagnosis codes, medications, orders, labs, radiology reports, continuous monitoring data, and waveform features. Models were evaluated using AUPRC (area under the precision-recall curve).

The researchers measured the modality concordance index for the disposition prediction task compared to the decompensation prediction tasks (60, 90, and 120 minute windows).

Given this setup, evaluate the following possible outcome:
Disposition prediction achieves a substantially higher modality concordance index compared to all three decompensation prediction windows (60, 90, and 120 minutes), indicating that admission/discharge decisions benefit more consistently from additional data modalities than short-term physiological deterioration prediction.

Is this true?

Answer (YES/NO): YES